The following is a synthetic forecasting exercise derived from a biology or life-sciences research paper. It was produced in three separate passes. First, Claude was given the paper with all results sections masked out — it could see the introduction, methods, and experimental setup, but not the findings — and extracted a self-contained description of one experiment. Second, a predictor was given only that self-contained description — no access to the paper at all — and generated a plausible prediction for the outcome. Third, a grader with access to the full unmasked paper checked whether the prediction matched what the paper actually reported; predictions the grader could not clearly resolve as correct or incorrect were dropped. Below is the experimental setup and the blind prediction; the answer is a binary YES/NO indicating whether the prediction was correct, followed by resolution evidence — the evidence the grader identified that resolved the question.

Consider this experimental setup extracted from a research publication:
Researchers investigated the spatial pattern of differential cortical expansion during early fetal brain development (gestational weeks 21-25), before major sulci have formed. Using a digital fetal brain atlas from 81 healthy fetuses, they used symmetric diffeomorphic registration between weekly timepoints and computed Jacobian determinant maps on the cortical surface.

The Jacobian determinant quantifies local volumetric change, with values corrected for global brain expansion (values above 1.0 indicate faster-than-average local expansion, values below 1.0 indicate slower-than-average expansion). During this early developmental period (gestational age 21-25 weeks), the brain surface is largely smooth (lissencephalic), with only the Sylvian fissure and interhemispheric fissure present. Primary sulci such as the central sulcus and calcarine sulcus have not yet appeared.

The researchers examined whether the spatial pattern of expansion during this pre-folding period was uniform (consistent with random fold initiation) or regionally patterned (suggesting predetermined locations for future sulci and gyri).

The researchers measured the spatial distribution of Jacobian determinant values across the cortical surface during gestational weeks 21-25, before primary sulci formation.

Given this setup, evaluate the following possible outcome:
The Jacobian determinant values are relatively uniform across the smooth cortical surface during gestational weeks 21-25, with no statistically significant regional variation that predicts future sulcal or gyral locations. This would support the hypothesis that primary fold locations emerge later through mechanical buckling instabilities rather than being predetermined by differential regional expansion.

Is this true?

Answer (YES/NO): NO